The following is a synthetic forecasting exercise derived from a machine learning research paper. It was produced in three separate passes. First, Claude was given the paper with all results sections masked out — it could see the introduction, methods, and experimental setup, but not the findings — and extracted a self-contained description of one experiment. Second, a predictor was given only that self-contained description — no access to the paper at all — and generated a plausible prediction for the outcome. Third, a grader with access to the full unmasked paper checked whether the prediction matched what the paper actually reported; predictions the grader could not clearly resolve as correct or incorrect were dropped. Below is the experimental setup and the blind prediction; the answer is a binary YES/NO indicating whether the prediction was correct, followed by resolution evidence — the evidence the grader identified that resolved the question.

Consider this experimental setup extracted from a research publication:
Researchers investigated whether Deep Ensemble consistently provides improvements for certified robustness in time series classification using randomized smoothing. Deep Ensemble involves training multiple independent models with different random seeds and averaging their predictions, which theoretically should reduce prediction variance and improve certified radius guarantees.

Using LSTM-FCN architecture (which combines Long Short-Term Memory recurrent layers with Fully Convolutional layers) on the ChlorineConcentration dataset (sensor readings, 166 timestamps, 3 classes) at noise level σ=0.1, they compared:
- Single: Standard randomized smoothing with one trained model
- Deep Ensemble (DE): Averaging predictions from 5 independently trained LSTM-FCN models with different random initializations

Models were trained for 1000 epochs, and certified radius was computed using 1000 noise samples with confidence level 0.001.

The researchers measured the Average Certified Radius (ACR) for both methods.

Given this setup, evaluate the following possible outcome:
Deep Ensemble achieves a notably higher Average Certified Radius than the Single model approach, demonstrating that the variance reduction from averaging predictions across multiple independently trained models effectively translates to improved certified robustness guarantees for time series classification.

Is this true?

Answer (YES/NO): NO